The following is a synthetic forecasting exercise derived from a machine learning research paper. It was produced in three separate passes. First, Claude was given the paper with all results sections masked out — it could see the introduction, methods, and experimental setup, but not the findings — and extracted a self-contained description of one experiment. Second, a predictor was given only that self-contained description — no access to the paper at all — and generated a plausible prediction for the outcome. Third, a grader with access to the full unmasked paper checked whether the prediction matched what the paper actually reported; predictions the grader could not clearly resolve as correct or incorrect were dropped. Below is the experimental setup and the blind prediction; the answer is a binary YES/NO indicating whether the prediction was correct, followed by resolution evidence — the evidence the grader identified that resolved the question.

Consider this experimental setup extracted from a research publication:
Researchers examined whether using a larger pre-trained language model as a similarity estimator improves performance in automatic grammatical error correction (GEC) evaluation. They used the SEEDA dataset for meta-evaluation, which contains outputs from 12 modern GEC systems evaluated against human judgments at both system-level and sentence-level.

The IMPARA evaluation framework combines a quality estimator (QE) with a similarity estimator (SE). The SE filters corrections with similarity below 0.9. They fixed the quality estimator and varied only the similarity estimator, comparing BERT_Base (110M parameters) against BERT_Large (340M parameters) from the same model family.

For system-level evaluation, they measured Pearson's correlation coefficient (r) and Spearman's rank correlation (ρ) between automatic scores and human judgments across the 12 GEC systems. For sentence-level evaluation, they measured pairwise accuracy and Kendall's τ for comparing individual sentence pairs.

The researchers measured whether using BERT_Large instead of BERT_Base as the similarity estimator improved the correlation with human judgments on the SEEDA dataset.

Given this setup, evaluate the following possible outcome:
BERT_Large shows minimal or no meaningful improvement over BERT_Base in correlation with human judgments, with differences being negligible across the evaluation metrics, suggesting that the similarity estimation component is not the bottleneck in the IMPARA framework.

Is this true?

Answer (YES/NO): NO